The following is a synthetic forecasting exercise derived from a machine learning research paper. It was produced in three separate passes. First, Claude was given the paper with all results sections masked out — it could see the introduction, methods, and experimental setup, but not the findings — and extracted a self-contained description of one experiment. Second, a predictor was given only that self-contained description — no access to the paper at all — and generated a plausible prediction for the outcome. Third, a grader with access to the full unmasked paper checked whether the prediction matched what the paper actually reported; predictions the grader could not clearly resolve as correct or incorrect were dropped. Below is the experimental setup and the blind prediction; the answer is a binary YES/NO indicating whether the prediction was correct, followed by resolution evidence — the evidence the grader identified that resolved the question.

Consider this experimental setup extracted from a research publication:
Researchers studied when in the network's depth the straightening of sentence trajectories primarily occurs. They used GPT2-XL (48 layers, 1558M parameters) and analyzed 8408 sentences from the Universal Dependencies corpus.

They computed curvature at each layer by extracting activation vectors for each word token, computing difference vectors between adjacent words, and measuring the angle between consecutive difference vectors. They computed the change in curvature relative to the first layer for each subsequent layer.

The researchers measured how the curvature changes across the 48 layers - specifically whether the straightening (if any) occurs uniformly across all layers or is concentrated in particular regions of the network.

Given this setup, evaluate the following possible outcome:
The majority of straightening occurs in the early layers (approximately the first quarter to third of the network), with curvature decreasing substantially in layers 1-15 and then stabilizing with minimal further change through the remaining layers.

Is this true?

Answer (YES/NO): NO